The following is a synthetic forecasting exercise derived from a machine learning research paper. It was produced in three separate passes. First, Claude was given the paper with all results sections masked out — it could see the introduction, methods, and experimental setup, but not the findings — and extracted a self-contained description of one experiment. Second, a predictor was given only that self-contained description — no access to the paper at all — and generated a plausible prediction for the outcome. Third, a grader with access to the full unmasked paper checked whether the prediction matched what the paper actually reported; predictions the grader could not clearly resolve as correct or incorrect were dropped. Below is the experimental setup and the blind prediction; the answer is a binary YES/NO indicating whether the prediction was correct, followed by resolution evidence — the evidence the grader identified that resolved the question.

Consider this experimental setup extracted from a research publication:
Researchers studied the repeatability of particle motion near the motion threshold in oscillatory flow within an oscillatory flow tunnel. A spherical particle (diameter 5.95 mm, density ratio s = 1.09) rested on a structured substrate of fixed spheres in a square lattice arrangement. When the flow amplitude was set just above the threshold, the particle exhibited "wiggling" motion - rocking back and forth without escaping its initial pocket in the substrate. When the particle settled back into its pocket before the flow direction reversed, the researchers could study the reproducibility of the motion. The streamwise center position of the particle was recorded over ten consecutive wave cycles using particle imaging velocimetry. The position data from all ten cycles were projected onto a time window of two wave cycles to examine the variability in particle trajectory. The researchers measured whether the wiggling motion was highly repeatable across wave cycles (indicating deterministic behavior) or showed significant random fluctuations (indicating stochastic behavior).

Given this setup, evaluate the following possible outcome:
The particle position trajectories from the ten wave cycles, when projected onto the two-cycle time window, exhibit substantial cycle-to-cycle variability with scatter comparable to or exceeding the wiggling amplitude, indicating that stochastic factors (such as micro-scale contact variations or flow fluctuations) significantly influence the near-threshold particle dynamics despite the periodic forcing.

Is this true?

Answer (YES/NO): NO